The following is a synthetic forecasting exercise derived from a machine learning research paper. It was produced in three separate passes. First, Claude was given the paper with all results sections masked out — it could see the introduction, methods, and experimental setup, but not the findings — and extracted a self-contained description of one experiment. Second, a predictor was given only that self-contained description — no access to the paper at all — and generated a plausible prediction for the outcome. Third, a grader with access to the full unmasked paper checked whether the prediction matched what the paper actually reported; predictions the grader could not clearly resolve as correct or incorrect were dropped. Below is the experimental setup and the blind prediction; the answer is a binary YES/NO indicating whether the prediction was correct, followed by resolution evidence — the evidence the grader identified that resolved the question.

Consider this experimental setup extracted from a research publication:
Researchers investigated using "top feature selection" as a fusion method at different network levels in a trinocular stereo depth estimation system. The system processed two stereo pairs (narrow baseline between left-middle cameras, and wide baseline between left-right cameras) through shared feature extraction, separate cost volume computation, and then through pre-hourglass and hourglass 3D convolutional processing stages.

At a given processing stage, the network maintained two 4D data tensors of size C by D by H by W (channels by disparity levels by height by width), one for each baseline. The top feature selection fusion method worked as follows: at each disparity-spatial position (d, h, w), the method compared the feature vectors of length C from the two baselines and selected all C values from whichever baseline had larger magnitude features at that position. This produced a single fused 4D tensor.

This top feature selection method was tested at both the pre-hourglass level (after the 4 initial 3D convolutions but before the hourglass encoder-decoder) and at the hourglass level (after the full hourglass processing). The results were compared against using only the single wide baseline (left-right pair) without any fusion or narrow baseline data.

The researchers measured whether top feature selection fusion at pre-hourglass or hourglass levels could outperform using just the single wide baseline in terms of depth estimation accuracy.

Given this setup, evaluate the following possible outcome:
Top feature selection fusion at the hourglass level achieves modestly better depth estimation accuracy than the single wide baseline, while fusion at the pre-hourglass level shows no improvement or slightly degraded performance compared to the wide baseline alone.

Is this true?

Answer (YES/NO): NO